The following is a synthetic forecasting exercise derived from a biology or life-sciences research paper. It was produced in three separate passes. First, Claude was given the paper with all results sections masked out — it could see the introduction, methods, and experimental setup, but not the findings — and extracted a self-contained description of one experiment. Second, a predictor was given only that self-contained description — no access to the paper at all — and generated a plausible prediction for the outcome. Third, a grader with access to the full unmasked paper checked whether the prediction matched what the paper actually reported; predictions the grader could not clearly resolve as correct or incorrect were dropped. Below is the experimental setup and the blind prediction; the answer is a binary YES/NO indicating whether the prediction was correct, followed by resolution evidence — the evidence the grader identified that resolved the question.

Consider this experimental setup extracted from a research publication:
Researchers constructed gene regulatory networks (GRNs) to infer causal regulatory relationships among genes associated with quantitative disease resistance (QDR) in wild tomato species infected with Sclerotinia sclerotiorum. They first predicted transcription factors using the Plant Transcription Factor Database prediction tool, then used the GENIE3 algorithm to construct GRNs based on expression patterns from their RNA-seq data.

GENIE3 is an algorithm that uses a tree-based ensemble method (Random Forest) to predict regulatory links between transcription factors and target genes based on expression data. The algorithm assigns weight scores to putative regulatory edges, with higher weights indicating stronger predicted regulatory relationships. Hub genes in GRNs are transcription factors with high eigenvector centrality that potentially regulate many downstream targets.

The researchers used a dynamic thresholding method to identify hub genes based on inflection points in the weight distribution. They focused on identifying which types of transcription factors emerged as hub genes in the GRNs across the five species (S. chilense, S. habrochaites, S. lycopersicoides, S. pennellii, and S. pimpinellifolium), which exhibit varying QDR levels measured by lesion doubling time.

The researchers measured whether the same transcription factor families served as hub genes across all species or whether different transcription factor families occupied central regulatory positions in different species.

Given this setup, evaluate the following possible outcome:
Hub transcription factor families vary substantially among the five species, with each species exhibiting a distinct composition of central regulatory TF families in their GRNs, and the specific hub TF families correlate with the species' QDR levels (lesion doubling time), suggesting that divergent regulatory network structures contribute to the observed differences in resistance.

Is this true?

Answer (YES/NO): NO